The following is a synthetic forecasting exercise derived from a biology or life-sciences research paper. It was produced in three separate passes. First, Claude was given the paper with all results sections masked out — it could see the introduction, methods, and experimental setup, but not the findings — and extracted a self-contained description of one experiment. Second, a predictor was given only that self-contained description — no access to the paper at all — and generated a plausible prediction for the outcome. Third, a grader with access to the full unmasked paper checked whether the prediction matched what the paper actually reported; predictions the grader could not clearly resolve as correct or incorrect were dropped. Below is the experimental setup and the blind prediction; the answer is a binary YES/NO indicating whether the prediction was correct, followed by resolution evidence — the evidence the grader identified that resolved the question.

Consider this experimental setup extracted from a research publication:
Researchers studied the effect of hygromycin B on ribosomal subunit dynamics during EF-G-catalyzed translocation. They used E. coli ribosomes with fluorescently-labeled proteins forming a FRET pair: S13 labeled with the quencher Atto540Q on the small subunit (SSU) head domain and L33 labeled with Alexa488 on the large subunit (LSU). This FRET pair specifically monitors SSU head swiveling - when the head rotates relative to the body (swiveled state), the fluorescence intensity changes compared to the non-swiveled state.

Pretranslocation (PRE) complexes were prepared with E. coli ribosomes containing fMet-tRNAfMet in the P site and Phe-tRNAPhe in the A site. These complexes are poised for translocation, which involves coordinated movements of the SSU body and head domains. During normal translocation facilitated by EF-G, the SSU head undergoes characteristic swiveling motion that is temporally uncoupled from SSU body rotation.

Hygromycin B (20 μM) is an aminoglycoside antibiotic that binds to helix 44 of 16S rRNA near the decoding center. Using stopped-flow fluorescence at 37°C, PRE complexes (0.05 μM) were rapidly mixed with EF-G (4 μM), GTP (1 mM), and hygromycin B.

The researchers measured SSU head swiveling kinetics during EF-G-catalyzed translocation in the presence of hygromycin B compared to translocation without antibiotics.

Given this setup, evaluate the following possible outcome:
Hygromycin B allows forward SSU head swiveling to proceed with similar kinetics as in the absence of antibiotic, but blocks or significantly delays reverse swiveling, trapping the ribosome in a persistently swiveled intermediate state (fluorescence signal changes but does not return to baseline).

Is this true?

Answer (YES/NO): NO